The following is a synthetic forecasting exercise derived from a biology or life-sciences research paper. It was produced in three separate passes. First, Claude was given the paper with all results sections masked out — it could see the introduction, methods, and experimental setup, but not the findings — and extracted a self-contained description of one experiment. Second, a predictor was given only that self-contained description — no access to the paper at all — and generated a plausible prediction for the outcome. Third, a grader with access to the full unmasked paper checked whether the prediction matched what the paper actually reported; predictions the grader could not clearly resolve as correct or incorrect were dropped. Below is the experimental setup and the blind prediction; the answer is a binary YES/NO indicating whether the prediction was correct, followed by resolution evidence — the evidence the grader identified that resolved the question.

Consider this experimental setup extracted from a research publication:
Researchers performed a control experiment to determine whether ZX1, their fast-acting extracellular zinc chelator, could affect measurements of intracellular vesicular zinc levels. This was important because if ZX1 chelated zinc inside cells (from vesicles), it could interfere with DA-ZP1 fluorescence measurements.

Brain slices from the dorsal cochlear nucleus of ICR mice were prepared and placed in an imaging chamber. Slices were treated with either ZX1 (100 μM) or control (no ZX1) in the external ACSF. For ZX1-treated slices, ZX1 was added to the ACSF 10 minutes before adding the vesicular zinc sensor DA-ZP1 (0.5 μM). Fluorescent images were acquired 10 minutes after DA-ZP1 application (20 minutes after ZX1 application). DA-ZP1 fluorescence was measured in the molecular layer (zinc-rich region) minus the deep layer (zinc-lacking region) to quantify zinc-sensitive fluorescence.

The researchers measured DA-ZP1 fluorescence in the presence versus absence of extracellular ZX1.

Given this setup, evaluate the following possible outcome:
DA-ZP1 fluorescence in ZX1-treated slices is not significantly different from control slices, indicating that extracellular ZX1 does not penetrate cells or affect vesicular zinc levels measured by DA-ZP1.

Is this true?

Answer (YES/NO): YES